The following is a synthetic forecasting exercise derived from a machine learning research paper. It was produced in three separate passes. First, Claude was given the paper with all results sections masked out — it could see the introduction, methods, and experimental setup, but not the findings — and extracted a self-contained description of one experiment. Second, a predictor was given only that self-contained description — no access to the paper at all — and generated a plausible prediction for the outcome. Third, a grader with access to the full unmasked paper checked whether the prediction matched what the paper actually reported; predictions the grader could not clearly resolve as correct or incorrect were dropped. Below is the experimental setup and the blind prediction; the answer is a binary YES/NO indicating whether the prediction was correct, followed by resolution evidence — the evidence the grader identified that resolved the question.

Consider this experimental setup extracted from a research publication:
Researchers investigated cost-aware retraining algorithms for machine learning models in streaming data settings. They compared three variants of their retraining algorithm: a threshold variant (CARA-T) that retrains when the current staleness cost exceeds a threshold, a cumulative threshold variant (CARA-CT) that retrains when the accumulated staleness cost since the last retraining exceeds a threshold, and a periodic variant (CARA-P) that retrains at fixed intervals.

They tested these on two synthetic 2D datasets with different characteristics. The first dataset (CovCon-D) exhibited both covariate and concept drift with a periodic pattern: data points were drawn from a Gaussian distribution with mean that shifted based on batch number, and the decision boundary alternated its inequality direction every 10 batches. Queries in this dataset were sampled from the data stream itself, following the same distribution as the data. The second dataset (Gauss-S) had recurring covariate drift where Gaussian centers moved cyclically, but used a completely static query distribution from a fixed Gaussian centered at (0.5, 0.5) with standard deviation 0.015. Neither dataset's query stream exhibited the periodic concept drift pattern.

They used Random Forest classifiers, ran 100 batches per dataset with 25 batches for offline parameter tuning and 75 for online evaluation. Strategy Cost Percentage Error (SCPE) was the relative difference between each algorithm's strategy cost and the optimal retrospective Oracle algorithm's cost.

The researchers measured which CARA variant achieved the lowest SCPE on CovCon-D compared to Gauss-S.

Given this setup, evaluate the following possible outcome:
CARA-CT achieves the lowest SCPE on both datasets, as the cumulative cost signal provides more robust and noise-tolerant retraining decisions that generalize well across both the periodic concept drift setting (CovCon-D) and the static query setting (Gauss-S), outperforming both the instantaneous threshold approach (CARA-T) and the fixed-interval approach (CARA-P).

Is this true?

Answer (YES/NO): NO